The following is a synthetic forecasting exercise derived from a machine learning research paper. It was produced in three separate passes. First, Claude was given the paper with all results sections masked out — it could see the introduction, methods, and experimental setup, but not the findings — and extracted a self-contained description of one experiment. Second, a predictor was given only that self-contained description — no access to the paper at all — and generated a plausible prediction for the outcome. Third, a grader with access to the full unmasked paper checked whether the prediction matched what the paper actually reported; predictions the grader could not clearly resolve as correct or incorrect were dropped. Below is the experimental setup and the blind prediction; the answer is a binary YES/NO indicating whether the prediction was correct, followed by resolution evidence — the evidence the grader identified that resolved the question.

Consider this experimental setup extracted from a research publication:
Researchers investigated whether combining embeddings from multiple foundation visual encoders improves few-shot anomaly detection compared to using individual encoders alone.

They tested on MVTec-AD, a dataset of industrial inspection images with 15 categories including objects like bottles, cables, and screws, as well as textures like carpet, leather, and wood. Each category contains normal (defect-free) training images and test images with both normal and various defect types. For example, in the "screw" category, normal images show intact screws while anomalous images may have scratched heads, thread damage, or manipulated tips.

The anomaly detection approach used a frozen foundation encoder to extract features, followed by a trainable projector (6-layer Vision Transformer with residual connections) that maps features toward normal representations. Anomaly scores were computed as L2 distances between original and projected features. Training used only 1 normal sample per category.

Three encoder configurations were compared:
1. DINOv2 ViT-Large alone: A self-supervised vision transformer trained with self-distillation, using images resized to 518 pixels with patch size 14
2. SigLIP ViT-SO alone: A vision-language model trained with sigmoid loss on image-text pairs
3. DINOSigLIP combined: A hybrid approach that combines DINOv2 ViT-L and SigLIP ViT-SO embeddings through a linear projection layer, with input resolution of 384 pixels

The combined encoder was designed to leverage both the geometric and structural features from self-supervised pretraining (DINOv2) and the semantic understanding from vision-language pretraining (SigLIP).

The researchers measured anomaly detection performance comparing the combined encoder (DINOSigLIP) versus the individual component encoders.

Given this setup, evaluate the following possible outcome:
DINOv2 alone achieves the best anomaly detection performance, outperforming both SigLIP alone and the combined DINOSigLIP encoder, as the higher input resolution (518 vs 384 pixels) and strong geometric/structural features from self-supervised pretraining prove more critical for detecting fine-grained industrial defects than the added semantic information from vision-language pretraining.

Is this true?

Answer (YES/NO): YES